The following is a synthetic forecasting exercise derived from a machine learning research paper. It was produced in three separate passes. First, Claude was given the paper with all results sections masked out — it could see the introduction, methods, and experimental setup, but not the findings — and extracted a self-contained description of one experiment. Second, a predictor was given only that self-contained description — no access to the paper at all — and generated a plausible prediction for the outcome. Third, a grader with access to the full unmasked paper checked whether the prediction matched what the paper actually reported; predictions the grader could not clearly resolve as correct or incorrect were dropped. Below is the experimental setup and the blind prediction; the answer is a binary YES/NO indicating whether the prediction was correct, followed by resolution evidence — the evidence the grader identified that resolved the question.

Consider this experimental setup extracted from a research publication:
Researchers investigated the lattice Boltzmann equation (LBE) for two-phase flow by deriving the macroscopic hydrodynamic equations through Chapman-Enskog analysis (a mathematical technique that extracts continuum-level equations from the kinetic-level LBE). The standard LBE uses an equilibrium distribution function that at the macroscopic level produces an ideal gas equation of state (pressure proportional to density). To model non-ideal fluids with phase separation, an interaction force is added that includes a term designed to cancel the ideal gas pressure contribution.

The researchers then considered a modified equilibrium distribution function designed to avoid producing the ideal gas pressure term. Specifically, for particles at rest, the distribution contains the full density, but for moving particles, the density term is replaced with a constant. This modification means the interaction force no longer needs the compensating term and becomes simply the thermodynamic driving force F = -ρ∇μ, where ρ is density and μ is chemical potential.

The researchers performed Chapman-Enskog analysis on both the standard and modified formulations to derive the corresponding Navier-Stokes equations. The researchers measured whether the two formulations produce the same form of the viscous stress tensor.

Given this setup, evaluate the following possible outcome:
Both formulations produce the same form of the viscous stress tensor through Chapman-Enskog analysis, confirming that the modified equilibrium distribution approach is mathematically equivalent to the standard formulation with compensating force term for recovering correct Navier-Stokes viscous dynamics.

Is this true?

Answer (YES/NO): NO